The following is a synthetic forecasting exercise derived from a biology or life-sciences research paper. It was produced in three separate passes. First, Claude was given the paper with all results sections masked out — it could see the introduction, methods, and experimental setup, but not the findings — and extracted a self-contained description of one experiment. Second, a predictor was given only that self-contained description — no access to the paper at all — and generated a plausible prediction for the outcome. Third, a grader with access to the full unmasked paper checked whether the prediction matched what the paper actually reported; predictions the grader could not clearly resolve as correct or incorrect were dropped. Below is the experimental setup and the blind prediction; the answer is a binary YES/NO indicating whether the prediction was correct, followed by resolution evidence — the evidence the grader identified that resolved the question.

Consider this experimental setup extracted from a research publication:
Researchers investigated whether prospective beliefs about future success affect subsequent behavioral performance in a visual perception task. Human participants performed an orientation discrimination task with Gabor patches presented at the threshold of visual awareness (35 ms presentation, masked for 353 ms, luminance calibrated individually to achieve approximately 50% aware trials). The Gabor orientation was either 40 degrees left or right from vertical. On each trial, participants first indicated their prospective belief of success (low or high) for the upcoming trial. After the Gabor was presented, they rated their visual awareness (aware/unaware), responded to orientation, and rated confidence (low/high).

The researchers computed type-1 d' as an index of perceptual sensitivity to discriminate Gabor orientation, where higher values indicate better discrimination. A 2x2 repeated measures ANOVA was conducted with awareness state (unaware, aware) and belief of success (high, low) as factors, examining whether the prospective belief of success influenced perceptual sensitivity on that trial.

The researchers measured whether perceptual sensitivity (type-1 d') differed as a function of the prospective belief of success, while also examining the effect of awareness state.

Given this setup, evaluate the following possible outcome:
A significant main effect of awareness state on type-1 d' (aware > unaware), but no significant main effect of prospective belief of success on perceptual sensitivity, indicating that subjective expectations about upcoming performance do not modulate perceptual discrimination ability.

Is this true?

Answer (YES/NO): YES